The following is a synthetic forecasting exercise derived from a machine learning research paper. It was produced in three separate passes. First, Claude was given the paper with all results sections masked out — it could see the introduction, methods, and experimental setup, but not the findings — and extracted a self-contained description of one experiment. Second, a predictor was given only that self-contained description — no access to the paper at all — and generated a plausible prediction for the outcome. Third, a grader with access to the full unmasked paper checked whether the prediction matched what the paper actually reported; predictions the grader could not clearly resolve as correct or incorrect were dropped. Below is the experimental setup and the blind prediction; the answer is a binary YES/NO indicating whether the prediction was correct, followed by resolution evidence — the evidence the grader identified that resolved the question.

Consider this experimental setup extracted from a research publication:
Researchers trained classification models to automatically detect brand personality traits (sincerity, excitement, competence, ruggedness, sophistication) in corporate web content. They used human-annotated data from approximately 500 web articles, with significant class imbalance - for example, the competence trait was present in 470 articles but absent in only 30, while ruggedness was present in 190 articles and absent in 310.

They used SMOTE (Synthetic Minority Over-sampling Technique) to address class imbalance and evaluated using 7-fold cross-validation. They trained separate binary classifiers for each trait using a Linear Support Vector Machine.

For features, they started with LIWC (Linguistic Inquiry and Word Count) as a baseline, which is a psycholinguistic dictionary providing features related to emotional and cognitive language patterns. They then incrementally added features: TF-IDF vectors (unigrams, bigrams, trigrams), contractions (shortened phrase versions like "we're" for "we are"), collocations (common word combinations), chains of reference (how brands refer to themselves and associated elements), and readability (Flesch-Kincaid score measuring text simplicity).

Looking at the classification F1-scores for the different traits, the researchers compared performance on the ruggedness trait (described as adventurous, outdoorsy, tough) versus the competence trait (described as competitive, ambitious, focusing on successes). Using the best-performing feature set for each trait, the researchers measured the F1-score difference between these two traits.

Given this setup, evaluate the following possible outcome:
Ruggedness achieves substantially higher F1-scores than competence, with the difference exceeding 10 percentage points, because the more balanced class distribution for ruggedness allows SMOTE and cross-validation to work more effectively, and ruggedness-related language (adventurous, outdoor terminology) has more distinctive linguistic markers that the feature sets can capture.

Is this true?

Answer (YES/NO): NO